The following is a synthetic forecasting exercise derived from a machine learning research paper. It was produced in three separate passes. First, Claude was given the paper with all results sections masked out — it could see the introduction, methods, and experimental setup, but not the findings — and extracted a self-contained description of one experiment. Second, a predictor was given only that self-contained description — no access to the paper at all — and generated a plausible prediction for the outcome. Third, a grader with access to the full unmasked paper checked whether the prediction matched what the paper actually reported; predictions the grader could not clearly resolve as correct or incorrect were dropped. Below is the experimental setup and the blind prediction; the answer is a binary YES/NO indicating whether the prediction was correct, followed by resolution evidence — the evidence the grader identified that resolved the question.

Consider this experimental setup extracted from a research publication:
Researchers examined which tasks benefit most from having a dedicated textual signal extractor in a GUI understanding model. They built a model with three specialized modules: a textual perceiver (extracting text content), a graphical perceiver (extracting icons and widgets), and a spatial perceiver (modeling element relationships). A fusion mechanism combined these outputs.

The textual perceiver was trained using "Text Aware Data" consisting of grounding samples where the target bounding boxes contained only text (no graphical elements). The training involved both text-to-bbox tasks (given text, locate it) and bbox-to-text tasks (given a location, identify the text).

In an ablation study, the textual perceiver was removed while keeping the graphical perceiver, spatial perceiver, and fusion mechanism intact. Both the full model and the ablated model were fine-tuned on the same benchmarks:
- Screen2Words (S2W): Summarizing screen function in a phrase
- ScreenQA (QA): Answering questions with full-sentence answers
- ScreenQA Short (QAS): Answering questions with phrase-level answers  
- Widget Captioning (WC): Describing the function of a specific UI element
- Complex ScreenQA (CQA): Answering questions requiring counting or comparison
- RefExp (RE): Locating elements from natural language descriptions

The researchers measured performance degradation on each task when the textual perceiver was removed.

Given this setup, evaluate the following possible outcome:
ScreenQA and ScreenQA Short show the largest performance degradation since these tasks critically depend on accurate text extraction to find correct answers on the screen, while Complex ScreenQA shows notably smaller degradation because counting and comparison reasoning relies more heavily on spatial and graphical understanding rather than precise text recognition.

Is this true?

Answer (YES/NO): NO